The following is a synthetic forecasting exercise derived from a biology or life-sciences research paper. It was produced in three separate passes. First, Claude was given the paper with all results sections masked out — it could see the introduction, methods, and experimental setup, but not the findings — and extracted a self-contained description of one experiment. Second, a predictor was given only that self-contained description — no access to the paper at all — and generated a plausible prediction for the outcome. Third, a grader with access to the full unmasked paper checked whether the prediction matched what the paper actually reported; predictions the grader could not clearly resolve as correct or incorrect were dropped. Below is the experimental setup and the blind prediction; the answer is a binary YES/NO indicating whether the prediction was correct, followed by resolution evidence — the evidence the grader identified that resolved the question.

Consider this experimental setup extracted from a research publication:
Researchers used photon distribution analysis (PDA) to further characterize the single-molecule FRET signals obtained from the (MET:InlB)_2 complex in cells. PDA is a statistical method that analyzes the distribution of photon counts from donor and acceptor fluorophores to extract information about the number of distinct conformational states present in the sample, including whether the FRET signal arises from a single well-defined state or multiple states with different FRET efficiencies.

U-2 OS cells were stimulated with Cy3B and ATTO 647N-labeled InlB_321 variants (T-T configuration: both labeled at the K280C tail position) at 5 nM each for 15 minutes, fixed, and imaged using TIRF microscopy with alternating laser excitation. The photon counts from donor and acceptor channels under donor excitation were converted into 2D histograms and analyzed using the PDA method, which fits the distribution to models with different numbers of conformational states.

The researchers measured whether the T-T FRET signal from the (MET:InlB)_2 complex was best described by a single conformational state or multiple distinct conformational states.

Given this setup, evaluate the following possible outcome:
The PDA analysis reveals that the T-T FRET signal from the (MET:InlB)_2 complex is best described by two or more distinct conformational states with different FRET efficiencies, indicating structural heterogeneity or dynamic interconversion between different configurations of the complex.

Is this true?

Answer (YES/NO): NO